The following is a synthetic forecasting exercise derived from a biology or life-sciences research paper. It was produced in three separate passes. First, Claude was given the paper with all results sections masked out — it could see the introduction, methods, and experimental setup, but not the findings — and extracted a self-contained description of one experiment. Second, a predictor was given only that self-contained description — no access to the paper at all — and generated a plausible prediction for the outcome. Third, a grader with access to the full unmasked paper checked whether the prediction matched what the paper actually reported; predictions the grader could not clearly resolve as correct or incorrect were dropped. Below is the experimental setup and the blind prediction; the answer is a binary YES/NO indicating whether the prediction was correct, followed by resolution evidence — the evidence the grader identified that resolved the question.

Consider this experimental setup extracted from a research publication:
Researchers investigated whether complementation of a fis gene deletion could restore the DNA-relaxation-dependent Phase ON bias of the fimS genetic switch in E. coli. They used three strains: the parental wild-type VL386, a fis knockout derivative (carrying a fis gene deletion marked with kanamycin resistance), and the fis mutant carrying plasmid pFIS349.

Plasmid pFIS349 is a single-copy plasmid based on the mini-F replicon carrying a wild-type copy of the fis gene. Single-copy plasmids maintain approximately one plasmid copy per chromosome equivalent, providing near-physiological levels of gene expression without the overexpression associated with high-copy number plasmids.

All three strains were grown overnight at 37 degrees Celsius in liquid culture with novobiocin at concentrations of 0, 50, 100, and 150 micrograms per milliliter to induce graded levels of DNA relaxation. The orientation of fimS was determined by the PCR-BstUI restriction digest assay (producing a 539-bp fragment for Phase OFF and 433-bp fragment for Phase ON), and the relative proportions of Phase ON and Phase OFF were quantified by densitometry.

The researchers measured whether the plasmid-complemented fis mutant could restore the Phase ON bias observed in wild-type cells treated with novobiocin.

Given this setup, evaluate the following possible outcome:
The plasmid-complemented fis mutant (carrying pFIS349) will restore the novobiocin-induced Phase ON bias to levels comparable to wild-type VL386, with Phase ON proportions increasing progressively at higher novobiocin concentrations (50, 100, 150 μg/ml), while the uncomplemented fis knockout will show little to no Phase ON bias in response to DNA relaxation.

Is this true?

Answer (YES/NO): YES